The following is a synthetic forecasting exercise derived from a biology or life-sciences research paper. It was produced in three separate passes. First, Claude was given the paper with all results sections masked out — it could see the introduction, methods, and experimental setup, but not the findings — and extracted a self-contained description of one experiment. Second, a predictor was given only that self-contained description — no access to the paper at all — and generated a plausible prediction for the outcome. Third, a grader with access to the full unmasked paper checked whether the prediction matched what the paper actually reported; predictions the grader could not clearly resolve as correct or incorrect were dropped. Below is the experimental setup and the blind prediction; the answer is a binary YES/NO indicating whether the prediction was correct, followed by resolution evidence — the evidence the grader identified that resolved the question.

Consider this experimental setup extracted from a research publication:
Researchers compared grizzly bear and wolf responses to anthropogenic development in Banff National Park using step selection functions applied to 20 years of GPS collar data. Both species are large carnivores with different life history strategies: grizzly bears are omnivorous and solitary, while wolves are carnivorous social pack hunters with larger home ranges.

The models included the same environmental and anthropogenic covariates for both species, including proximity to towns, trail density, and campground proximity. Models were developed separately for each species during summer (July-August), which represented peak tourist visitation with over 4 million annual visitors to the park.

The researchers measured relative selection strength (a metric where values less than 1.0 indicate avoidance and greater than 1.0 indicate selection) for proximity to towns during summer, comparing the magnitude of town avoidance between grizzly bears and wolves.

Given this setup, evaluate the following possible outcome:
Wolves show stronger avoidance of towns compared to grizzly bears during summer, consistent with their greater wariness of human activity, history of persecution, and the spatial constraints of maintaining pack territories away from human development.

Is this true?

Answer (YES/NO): YES